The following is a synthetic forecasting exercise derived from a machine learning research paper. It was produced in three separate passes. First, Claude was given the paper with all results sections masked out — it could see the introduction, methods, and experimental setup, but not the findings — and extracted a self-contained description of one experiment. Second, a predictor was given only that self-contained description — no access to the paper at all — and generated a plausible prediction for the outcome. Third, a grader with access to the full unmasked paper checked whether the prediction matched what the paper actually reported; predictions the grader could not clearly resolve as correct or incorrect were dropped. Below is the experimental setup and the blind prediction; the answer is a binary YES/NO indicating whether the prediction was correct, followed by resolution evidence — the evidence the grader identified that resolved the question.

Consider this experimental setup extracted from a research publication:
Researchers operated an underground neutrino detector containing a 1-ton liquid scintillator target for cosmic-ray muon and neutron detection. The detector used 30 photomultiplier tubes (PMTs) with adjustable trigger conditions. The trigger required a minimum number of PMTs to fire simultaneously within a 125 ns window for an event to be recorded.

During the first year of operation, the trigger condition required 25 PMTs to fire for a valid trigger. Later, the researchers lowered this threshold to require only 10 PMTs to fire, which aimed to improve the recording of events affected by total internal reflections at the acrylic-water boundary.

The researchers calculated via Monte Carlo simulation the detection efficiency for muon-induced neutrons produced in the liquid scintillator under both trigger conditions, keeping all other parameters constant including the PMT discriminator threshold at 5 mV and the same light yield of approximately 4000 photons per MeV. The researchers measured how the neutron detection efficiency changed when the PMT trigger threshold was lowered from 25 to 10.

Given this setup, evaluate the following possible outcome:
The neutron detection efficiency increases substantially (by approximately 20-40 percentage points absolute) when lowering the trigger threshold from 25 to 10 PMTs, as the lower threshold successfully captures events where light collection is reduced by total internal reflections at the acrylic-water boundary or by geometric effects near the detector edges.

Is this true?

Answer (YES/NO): NO